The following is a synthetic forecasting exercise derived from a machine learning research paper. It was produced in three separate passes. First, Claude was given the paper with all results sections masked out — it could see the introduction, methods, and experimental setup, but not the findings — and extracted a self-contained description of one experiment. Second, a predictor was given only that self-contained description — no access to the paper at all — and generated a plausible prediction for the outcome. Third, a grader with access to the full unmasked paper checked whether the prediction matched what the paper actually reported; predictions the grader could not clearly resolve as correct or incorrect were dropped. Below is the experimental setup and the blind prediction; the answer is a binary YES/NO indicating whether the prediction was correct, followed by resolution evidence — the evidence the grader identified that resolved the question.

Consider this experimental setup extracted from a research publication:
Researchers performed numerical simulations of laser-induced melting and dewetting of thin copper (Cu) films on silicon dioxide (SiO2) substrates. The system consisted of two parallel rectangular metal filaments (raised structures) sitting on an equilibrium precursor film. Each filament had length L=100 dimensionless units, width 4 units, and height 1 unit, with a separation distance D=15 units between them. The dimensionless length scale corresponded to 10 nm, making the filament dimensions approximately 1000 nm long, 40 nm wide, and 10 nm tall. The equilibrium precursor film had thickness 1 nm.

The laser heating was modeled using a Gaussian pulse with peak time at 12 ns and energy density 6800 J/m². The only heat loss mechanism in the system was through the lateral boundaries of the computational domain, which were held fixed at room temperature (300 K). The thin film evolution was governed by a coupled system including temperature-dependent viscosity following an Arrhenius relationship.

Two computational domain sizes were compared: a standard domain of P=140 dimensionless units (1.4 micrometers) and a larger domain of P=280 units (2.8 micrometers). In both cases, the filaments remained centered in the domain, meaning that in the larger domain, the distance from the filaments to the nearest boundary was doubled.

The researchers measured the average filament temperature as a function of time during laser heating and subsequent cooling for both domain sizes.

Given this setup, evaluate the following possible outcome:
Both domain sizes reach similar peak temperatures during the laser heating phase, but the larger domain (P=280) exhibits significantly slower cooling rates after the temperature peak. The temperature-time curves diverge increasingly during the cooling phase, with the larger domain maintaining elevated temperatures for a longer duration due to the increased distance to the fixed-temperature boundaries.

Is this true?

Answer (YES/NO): NO